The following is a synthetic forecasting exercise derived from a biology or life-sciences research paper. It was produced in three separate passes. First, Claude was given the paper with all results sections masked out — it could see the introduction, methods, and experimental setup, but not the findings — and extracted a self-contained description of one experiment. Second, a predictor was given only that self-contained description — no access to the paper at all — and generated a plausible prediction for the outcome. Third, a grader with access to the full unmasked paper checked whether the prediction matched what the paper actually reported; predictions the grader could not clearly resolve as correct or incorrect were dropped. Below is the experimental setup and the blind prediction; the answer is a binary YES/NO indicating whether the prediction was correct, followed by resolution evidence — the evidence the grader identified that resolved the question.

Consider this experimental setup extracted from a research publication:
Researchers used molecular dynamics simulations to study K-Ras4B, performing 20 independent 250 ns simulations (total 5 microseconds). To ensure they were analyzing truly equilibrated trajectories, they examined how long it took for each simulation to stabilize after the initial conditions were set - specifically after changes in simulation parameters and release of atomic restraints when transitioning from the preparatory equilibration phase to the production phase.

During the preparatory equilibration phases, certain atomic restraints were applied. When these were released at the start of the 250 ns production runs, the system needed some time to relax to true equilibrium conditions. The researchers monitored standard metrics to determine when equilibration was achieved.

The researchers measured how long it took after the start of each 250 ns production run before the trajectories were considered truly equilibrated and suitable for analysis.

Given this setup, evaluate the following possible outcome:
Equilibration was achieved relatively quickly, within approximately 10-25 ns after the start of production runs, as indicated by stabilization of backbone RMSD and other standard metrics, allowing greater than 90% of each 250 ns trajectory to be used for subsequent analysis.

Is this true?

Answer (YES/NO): NO